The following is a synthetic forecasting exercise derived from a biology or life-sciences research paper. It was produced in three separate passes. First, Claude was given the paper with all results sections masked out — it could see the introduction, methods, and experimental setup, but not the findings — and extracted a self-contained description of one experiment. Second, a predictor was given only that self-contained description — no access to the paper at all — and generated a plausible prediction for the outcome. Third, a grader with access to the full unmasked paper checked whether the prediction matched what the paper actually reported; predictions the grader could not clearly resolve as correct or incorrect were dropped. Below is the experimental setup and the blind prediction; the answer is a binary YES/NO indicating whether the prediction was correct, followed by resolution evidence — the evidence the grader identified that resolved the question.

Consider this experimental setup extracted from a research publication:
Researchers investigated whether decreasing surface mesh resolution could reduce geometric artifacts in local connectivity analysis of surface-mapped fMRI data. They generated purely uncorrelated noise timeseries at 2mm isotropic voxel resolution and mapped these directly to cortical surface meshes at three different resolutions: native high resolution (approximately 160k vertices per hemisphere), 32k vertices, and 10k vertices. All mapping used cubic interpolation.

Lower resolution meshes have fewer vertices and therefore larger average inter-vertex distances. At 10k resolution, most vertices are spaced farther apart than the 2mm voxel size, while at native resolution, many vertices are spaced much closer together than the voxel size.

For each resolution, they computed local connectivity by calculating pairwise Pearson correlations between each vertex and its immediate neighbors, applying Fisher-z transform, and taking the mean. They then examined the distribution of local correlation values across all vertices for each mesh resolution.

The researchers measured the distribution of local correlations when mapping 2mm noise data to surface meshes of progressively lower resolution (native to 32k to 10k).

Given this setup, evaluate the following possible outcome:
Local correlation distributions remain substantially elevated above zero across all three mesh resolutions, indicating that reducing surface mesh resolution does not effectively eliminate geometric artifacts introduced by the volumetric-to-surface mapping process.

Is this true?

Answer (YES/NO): NO